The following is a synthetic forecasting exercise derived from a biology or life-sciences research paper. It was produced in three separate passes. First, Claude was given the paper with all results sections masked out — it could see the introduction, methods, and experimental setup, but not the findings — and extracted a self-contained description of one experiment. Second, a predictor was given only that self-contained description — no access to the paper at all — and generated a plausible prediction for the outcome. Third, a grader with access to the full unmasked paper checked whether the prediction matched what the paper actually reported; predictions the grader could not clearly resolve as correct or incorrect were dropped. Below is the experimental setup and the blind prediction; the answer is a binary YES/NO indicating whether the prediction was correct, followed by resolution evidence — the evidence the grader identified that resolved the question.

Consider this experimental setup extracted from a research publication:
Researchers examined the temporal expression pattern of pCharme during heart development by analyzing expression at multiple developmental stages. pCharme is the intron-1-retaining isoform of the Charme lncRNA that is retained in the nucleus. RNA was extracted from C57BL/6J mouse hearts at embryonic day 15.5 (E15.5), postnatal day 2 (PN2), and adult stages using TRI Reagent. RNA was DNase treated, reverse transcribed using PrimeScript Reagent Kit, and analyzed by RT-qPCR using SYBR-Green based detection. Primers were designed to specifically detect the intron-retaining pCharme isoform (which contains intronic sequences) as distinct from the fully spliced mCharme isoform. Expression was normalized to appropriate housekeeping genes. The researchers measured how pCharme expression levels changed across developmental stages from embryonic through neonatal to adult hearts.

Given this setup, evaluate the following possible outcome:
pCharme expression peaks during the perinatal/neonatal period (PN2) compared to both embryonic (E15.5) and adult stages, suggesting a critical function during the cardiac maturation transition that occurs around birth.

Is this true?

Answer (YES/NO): NO